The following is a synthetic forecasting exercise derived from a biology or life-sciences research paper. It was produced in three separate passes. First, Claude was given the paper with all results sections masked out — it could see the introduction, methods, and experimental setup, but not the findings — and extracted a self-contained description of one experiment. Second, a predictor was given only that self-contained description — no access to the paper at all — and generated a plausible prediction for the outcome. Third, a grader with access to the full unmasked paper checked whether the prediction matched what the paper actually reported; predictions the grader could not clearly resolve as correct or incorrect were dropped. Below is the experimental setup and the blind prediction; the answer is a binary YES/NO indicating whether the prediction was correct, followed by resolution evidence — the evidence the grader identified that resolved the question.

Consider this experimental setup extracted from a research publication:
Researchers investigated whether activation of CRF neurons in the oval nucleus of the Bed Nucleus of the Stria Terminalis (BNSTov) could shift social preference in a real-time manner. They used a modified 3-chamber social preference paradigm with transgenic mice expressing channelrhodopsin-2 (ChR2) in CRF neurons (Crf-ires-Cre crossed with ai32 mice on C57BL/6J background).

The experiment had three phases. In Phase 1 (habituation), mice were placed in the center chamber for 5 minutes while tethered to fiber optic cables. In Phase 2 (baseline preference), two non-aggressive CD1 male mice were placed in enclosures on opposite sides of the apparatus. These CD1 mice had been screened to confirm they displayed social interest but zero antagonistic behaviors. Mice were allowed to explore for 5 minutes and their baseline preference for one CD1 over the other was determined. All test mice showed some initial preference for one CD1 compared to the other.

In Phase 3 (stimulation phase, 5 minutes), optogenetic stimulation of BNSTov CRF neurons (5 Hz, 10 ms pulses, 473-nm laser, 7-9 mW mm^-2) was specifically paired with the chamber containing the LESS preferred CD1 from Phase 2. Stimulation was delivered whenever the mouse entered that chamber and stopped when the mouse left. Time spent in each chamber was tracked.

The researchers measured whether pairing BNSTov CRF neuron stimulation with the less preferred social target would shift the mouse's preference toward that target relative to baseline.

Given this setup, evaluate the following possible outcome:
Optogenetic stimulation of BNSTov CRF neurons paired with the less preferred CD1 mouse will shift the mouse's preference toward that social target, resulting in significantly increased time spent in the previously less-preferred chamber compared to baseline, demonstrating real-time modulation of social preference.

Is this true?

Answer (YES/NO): YES